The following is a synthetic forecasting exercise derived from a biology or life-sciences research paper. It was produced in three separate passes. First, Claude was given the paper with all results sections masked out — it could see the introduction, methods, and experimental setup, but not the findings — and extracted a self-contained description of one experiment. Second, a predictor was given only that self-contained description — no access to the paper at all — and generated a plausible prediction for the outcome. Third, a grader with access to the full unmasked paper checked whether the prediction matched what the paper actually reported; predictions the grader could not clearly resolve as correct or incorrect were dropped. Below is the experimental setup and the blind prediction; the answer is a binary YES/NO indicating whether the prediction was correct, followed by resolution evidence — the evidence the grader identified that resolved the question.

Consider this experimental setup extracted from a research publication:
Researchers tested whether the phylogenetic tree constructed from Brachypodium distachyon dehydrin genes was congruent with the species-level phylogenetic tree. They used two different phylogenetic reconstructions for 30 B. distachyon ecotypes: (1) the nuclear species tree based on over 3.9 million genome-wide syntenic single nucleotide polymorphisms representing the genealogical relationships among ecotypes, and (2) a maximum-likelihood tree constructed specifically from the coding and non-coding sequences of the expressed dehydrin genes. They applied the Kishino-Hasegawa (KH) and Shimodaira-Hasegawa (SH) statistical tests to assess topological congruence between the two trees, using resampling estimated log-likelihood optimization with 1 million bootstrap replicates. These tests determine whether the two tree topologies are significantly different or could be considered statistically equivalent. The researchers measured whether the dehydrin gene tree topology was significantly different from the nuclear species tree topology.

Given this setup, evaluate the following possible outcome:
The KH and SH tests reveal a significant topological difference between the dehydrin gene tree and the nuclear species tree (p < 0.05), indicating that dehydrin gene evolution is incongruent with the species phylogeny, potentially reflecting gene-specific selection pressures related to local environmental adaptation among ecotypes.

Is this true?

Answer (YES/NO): NO